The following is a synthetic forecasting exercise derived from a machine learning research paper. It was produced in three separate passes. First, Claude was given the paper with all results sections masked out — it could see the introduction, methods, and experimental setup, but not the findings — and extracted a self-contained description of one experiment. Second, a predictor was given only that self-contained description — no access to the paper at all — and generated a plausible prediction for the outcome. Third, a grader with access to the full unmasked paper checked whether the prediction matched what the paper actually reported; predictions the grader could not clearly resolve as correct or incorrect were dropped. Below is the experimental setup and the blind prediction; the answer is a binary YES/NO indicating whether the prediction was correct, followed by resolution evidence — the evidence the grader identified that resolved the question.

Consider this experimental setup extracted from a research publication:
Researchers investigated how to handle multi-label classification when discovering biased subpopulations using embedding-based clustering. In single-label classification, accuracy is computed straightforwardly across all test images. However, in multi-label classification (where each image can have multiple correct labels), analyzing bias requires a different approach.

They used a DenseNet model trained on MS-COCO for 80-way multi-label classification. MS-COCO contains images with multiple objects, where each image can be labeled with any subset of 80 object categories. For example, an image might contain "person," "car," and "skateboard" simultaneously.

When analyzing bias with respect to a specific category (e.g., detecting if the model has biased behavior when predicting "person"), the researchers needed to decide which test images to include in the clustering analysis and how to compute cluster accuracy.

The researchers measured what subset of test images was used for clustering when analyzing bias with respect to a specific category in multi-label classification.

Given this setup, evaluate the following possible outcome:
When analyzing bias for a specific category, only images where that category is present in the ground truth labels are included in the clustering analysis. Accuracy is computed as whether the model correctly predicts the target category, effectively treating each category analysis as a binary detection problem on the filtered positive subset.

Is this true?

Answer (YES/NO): NO